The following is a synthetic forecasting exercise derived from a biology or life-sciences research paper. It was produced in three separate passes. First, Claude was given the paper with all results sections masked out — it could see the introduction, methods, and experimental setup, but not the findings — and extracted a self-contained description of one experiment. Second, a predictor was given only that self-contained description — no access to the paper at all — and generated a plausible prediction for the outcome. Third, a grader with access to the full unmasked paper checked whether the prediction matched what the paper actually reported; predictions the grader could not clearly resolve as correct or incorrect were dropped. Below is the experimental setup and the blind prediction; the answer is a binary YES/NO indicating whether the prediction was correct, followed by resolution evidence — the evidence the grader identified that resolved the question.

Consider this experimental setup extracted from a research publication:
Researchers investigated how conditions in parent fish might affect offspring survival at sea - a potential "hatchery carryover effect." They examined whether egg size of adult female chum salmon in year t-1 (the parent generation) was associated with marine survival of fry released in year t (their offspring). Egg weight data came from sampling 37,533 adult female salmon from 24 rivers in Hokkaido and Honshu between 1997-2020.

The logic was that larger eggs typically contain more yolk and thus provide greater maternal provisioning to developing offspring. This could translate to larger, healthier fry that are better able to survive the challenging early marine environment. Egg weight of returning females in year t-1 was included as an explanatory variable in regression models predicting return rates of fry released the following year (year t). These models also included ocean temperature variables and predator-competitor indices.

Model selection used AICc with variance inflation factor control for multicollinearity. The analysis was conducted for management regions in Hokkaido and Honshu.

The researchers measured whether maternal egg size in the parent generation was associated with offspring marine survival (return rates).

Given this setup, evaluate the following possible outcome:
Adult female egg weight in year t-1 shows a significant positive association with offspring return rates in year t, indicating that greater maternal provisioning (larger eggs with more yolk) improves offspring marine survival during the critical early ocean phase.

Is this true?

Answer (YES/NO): NO